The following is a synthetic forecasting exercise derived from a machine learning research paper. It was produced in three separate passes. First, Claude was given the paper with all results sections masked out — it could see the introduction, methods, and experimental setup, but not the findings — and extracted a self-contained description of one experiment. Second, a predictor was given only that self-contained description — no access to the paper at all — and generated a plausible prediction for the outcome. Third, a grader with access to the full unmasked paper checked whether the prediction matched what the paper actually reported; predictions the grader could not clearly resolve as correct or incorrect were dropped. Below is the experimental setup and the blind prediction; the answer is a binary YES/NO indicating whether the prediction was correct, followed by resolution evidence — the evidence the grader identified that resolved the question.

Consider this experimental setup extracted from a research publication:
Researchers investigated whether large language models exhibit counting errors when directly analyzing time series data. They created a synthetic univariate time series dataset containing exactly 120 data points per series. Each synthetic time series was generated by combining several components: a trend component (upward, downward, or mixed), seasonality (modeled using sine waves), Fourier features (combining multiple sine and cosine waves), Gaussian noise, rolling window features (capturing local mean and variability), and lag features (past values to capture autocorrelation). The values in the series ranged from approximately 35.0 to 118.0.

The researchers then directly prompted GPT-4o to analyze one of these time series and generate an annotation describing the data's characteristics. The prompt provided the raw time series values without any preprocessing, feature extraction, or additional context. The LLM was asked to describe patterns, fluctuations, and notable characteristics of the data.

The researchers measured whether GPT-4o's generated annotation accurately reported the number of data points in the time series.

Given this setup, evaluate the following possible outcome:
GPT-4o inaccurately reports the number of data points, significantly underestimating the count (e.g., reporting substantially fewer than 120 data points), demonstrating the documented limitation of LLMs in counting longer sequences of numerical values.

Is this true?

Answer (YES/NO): NO